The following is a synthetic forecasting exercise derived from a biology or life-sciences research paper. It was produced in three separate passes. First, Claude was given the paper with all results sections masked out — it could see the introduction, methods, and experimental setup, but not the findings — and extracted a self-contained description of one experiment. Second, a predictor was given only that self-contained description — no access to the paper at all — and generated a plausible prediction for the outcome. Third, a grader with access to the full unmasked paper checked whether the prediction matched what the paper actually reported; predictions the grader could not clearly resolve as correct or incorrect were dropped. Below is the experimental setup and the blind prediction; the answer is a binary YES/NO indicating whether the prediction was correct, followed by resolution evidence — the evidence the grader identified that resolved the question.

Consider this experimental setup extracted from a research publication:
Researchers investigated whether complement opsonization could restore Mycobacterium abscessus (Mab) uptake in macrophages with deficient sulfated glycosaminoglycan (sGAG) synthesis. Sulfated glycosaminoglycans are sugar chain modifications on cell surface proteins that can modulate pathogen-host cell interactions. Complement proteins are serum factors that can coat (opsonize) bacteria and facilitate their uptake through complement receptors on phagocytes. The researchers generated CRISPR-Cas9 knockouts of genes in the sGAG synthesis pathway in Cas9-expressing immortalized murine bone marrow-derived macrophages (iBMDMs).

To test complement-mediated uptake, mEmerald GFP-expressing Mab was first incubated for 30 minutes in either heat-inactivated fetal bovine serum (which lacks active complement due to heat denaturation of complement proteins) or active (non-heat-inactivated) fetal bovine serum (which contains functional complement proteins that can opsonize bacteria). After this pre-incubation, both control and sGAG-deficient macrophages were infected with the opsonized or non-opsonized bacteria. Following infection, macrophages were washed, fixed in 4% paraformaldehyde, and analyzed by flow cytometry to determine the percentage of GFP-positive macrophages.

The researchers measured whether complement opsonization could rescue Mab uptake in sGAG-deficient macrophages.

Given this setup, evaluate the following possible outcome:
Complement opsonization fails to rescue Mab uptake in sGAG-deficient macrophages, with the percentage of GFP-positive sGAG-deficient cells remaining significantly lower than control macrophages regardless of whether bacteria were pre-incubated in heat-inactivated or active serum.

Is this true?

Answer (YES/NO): YES